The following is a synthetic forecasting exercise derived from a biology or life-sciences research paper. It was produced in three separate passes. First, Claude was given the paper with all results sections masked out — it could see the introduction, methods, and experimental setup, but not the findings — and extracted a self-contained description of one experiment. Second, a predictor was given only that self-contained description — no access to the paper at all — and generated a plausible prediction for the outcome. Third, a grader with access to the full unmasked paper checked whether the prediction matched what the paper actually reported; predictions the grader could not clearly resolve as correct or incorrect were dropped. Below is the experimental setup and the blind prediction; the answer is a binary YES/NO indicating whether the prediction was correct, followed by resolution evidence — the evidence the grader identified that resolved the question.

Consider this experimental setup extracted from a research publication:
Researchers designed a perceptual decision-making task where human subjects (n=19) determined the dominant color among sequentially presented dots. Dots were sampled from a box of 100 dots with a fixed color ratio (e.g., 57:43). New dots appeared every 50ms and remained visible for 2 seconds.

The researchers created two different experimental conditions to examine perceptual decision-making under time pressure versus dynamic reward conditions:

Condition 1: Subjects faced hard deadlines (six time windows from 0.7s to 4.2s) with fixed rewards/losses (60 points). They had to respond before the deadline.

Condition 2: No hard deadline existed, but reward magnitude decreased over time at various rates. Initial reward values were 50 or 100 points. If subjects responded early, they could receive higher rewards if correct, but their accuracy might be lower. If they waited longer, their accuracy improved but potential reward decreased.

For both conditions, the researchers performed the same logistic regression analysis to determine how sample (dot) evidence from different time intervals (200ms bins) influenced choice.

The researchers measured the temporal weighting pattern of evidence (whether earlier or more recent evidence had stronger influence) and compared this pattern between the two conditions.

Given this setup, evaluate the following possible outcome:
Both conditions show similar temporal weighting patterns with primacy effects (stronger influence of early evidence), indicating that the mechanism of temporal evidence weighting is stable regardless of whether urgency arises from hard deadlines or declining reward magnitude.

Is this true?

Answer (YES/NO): NO